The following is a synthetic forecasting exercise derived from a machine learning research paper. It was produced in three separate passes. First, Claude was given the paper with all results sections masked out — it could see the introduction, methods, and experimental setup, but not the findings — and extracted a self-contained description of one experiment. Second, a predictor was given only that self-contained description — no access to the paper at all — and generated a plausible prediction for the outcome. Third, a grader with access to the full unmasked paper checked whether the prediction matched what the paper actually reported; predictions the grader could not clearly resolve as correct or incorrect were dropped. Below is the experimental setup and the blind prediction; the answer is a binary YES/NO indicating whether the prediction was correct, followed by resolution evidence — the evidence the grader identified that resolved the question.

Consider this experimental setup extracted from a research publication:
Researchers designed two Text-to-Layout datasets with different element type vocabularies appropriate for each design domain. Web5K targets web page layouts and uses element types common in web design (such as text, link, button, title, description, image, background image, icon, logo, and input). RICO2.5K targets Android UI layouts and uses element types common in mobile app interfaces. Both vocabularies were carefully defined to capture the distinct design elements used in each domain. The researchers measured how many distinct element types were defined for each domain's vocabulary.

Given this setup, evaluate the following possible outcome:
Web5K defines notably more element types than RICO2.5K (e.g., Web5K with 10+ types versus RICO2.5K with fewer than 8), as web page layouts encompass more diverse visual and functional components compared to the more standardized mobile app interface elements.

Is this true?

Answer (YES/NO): NO